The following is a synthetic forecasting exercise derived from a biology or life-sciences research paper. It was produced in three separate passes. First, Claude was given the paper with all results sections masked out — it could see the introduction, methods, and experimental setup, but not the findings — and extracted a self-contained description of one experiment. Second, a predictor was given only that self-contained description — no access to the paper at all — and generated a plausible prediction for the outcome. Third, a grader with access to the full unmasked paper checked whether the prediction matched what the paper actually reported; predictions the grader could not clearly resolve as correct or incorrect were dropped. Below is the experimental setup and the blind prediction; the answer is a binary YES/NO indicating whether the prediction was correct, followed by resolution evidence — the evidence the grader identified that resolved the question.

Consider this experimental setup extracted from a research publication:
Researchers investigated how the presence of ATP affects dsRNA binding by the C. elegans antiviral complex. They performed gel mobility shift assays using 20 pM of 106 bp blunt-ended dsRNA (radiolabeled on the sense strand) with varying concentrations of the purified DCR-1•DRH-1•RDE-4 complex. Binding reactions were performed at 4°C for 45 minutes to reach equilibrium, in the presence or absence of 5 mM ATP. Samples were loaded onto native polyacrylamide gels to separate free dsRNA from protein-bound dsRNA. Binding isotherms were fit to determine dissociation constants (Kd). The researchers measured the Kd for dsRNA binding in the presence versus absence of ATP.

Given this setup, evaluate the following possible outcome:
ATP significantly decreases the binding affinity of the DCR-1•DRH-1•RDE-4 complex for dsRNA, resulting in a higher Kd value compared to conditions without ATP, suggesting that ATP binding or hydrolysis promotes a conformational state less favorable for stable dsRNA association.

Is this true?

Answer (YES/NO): YES